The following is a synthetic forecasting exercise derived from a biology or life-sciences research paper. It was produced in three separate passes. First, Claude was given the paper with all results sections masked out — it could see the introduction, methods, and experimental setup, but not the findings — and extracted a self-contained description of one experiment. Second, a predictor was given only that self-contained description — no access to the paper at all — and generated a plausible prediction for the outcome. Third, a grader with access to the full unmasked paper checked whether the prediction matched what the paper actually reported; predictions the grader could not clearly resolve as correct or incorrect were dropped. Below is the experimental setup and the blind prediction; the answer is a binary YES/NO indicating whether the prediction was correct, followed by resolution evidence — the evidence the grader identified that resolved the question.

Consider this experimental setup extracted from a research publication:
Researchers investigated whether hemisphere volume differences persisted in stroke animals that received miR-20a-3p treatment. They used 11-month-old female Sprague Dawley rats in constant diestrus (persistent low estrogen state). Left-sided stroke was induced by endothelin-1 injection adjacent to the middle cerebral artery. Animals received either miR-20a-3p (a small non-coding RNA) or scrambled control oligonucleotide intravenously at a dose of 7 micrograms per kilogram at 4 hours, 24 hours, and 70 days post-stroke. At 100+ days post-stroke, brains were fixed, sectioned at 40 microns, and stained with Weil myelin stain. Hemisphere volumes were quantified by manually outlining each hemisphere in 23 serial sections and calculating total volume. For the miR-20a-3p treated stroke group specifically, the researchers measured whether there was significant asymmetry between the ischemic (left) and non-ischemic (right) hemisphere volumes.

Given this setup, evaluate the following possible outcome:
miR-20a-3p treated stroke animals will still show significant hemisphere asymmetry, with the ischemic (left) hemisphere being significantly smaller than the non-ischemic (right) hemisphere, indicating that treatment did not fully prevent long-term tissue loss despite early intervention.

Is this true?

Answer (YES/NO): YES